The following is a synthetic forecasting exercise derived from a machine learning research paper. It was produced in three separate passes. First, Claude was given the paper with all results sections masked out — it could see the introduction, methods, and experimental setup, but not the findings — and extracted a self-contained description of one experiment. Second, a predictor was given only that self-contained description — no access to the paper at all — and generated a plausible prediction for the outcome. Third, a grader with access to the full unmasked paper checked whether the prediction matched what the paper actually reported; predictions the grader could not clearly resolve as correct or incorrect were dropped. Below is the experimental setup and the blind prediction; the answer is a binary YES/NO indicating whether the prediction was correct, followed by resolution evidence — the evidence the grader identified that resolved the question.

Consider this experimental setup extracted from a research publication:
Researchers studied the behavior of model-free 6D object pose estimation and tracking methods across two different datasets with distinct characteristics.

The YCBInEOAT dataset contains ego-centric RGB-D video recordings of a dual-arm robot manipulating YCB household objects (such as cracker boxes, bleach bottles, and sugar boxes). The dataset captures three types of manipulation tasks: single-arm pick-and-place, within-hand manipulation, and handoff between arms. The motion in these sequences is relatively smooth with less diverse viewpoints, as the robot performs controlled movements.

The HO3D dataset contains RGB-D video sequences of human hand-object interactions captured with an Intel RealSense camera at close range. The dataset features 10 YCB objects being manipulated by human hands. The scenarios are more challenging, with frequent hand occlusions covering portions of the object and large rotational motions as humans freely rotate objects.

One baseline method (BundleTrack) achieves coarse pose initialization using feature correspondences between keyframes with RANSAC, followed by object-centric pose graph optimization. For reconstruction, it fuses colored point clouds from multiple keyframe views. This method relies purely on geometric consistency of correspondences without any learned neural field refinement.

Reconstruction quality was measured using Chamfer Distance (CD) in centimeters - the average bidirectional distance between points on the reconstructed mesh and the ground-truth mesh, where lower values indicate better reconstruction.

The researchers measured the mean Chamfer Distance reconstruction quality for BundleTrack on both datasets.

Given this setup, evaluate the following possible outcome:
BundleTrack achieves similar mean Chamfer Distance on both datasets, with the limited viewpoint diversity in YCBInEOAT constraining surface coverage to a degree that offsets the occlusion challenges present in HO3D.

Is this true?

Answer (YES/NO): NO